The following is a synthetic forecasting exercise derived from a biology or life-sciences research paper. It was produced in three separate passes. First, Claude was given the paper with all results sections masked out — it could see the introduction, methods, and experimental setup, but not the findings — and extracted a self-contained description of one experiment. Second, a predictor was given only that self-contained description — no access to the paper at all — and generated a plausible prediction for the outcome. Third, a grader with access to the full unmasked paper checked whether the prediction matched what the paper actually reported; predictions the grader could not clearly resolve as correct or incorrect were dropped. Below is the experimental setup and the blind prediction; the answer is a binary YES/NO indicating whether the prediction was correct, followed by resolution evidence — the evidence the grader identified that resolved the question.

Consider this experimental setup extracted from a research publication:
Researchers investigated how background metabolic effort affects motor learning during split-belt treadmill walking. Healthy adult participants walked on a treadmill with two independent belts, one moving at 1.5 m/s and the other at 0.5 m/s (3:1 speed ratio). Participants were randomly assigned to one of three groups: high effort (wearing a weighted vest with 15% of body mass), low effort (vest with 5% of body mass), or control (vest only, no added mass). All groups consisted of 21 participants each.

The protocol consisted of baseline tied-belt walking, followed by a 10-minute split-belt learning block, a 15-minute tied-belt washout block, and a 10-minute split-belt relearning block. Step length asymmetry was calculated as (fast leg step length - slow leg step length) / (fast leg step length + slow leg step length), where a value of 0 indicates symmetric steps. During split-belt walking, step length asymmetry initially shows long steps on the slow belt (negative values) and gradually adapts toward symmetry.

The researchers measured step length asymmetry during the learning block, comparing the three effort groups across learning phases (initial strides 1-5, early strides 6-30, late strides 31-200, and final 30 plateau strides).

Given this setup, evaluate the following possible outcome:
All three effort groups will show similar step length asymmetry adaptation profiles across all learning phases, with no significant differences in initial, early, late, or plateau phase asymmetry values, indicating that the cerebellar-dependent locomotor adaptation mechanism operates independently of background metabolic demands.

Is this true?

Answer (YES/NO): YES